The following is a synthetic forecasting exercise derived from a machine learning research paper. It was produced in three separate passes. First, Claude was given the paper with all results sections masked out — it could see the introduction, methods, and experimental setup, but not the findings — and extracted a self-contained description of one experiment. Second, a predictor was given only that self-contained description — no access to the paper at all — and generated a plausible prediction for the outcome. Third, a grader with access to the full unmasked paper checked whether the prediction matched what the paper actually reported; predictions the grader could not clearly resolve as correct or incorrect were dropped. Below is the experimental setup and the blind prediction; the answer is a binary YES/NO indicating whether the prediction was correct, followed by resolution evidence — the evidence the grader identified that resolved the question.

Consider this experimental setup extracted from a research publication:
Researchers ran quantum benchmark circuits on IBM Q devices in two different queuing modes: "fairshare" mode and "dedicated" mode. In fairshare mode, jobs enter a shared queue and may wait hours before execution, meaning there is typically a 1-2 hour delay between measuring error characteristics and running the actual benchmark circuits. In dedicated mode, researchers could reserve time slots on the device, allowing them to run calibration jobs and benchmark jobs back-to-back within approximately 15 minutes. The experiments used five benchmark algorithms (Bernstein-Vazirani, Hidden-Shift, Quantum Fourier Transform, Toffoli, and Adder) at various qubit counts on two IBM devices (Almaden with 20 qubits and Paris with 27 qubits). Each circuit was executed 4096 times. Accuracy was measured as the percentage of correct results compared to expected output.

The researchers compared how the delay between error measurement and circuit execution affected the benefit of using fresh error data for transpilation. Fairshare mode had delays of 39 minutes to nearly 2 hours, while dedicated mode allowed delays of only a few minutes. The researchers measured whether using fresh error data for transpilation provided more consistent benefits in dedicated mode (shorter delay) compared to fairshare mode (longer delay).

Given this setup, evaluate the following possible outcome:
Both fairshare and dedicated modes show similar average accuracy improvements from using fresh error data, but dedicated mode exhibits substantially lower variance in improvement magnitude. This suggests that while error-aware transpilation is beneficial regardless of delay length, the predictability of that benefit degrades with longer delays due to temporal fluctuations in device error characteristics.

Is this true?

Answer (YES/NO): NO